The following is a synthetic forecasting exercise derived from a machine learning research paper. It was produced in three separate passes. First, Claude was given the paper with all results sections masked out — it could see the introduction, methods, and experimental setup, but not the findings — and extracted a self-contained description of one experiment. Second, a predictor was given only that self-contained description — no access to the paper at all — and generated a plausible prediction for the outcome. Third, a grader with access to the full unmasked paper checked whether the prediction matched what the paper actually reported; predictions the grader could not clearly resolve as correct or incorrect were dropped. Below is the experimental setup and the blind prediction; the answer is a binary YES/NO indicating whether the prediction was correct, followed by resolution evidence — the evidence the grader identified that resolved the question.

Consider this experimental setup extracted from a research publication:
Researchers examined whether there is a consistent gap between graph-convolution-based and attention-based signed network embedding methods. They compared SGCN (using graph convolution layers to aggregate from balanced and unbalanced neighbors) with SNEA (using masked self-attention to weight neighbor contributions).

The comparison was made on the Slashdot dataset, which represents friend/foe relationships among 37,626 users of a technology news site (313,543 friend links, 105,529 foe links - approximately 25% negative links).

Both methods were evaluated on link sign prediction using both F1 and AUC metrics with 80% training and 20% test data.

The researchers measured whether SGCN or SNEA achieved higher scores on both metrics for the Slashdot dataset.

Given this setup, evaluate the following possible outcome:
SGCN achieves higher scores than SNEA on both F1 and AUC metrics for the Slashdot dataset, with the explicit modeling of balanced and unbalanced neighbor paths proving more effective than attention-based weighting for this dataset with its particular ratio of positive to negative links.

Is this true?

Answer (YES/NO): NO